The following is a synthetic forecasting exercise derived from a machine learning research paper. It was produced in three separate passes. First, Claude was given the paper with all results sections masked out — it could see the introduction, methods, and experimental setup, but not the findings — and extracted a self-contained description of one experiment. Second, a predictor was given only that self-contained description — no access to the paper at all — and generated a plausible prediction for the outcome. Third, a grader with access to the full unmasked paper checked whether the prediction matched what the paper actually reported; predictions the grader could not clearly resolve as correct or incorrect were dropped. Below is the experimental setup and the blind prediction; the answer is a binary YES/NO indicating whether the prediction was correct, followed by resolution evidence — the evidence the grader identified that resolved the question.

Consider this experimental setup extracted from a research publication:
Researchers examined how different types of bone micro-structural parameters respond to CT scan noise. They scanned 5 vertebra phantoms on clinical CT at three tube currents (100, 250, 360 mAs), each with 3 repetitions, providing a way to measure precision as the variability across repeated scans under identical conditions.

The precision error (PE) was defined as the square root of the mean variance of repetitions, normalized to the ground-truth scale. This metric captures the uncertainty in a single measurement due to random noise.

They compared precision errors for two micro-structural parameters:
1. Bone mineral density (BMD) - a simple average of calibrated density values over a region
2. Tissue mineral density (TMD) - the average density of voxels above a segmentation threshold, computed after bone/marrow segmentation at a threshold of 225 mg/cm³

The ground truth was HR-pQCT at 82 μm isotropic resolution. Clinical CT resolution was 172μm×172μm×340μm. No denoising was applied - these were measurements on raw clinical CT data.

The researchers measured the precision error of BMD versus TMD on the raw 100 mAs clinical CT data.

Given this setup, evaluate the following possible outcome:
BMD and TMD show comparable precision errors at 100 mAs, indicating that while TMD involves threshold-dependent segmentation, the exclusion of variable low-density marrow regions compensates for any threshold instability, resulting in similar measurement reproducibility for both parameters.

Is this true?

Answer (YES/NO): NO